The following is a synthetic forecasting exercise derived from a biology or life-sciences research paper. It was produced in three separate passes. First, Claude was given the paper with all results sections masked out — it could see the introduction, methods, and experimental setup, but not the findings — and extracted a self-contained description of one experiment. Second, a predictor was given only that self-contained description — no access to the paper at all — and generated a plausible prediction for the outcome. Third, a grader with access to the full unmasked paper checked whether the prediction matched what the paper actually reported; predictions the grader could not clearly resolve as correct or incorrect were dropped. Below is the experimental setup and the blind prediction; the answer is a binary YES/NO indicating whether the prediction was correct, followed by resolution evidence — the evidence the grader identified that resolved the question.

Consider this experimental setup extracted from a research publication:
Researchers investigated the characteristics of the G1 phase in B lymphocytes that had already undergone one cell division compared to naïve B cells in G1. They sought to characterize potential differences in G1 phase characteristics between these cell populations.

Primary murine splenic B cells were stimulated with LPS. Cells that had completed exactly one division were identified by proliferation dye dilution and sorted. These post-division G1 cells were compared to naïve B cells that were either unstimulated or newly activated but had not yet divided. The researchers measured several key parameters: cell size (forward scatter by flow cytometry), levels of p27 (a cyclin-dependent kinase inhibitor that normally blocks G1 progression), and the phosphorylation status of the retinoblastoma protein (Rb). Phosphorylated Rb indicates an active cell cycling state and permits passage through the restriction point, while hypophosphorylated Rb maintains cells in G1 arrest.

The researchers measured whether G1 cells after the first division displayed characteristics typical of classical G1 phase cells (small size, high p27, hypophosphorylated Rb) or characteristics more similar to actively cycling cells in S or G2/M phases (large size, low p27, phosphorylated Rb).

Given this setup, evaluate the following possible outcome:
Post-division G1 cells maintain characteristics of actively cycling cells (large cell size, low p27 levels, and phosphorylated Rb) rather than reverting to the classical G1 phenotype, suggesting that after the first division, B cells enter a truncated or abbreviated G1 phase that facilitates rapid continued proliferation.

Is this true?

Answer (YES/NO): YES